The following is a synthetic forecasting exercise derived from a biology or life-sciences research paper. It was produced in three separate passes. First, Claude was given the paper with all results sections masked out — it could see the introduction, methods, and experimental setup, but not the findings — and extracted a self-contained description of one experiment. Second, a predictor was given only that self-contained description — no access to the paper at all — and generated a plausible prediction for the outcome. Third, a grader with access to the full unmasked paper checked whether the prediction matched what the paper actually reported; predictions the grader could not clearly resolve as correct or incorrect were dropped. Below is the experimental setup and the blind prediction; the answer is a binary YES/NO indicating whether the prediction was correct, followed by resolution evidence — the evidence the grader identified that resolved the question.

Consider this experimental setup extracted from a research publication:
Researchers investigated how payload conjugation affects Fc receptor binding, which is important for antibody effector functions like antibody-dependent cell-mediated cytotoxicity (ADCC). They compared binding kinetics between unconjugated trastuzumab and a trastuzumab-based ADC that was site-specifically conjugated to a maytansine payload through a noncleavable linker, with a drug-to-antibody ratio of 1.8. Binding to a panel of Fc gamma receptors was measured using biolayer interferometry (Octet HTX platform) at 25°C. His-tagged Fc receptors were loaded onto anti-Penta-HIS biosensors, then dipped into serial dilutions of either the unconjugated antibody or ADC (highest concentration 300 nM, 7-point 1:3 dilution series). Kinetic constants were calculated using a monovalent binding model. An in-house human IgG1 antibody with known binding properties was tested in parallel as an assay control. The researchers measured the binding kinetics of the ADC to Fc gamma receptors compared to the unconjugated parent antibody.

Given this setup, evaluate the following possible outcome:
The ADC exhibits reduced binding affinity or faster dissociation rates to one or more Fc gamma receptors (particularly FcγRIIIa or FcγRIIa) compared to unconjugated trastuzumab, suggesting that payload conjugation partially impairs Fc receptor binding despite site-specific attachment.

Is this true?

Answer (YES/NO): NO